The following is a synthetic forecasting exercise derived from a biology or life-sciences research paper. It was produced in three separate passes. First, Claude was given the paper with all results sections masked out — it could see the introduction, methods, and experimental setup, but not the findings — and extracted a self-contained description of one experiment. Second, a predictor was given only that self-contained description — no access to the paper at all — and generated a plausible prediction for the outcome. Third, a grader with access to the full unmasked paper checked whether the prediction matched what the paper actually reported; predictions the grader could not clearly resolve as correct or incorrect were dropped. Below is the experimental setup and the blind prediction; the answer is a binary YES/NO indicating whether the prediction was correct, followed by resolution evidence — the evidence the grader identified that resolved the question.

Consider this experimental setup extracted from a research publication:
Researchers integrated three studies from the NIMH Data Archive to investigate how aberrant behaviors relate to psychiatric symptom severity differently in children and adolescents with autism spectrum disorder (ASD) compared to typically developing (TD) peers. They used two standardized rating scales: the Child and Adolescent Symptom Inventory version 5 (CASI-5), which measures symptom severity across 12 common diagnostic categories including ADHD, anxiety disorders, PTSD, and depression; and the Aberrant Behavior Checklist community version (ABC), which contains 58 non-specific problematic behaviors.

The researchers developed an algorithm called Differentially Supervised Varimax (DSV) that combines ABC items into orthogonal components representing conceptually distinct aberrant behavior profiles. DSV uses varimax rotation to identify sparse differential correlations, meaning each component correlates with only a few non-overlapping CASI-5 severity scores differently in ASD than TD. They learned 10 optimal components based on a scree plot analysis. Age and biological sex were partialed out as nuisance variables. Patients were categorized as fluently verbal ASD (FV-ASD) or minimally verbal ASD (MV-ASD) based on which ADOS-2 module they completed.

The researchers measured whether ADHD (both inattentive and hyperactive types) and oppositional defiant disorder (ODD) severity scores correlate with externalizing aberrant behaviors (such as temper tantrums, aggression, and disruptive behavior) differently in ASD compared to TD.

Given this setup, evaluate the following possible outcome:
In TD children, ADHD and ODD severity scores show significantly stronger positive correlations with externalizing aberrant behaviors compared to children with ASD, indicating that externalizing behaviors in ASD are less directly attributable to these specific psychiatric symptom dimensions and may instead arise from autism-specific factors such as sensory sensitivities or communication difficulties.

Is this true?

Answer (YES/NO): NO